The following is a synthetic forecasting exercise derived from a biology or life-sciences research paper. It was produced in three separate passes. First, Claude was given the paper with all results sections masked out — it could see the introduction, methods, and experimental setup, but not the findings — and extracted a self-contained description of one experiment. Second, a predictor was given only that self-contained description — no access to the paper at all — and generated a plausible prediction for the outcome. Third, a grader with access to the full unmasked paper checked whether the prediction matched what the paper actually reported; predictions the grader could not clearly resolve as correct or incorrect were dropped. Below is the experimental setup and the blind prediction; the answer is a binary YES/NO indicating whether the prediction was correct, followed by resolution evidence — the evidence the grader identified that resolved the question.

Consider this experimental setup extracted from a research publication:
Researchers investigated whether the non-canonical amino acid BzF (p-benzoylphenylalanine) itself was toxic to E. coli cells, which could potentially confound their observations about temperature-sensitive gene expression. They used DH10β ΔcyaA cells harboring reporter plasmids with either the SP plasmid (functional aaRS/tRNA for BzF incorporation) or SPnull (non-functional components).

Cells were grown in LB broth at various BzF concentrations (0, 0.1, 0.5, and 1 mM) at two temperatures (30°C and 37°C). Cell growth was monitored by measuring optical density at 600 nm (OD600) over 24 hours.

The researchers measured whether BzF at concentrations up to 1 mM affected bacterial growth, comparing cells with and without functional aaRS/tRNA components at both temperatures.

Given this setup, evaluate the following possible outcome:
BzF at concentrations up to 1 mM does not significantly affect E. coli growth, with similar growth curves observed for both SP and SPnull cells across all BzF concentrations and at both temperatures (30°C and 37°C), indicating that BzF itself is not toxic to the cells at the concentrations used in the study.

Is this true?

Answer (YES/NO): YES